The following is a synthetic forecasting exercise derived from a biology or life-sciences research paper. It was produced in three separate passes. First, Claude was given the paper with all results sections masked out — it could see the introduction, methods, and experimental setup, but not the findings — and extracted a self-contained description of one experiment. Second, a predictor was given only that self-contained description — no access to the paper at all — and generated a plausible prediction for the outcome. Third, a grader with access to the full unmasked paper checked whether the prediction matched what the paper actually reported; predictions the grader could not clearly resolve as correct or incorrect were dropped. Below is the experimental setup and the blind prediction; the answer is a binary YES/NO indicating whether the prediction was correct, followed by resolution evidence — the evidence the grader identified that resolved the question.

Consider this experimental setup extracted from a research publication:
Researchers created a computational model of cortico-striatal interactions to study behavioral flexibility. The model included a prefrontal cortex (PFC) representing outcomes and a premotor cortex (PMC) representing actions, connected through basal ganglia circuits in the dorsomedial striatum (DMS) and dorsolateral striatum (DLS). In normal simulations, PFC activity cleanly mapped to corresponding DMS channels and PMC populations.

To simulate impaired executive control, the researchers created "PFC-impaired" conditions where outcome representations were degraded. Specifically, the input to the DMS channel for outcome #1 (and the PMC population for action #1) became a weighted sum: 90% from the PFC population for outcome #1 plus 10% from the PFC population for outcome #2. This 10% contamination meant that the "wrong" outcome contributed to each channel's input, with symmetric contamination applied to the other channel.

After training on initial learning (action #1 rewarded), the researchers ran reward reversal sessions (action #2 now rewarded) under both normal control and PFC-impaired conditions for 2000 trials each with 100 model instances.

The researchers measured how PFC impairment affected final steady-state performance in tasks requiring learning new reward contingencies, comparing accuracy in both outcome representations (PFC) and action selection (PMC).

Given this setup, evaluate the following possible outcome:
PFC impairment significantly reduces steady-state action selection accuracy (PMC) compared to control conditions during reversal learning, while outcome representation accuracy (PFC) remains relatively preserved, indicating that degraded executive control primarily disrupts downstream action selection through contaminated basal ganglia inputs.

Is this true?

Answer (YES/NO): NO